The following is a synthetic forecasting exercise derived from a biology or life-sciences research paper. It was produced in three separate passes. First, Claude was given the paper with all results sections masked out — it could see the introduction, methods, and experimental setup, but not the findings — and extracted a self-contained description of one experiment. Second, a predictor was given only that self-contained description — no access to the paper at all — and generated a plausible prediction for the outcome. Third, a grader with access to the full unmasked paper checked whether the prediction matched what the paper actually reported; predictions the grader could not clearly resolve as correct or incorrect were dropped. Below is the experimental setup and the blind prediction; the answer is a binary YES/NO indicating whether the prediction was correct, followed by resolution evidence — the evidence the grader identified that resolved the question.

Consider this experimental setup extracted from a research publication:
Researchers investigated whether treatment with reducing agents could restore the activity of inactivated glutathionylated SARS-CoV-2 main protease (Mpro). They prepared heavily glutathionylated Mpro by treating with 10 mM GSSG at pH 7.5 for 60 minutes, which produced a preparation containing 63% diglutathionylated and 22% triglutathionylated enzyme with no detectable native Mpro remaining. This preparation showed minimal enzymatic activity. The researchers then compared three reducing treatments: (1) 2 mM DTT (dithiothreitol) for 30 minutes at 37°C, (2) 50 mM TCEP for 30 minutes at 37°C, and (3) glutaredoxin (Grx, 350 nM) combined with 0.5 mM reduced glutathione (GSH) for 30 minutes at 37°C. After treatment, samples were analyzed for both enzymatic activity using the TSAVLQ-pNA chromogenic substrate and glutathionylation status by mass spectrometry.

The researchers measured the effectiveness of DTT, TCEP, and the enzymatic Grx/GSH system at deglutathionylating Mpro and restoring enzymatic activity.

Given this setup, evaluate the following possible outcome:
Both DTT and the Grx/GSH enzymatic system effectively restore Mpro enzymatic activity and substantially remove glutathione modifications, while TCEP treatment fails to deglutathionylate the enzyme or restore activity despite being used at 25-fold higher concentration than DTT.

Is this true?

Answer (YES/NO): NO